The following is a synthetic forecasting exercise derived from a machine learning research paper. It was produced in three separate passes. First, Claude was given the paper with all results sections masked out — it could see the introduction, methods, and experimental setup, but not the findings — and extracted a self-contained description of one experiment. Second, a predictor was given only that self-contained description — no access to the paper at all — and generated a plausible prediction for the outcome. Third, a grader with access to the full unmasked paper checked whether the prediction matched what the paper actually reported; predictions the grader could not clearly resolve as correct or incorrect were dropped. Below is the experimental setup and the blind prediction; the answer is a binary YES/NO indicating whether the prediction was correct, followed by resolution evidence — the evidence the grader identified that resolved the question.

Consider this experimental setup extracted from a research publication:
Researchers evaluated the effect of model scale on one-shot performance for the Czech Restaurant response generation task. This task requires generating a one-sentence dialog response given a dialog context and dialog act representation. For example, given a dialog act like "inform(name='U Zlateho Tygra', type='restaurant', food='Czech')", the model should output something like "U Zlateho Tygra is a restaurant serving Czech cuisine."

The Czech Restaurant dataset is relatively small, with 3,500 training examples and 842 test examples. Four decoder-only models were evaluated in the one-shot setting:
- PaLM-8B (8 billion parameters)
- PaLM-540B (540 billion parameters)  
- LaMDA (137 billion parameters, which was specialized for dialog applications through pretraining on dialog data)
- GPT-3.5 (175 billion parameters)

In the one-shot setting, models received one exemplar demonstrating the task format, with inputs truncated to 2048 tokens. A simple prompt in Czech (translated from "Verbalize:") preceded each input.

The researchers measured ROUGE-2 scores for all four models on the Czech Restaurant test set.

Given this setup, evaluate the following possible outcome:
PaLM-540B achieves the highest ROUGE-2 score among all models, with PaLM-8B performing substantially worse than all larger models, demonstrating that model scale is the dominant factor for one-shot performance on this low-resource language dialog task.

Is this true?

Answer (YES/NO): NO